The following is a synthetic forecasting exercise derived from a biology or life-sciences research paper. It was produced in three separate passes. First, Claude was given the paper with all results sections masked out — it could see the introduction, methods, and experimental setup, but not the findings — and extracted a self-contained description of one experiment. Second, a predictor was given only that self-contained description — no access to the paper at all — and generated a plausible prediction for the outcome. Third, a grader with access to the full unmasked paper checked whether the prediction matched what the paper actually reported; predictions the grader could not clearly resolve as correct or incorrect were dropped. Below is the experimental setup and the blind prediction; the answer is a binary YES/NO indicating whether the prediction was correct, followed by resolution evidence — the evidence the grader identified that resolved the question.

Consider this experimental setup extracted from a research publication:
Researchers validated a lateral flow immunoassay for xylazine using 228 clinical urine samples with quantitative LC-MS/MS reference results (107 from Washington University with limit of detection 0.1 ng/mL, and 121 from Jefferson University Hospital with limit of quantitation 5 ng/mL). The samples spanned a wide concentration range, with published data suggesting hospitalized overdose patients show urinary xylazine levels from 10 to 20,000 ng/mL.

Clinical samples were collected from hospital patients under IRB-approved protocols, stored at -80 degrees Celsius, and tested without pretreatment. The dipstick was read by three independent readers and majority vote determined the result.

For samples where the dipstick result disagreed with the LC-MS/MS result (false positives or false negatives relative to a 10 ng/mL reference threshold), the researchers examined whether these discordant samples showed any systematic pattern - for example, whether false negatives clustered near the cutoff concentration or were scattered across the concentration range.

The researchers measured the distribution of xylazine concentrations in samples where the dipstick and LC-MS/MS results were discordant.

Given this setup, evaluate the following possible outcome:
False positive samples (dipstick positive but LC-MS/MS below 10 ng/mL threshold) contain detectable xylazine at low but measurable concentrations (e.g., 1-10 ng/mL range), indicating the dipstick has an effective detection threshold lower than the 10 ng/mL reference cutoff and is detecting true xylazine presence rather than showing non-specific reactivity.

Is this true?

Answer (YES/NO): YES